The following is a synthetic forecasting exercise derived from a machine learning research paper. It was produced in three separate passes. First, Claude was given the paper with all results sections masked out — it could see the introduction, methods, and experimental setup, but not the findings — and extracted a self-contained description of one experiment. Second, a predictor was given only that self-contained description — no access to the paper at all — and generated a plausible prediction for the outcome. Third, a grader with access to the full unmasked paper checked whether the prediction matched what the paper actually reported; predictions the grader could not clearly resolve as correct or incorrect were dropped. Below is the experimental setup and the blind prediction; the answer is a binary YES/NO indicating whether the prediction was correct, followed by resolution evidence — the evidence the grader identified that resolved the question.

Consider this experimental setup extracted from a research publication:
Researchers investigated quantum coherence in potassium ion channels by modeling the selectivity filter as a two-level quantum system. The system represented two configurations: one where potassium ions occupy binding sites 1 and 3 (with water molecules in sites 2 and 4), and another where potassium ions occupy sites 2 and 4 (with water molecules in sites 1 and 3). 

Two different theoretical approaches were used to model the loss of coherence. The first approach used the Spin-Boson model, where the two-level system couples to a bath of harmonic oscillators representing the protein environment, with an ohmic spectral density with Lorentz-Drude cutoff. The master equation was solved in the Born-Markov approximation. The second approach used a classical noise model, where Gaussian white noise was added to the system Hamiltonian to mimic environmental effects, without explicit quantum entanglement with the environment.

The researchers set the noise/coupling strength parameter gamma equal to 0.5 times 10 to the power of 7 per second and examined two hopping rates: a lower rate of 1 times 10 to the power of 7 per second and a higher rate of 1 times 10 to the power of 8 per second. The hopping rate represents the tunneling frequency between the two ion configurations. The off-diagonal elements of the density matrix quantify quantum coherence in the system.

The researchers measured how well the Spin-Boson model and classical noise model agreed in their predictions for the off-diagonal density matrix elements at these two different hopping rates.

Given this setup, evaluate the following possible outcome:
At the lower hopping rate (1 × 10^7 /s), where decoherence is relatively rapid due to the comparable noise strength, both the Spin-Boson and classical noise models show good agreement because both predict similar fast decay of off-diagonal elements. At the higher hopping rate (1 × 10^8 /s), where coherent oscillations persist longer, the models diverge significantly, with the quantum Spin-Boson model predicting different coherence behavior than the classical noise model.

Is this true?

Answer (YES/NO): NO